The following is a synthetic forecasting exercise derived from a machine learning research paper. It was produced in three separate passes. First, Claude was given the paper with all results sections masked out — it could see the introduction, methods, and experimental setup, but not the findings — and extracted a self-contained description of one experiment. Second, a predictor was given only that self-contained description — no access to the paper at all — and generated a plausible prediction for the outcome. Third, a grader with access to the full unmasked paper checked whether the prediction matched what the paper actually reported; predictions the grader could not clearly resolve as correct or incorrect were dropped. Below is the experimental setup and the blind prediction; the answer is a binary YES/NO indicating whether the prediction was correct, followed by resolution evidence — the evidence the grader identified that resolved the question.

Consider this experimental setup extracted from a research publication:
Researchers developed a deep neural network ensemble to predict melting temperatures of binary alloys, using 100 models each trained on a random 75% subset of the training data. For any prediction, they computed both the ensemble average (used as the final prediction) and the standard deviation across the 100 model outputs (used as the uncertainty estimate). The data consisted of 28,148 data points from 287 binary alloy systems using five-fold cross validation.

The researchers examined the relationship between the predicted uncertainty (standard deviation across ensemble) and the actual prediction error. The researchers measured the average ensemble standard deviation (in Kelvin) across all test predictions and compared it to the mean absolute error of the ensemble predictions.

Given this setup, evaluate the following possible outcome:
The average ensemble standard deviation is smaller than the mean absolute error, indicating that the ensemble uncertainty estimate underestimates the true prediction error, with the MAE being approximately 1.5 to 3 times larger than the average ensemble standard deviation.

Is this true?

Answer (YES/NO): YES